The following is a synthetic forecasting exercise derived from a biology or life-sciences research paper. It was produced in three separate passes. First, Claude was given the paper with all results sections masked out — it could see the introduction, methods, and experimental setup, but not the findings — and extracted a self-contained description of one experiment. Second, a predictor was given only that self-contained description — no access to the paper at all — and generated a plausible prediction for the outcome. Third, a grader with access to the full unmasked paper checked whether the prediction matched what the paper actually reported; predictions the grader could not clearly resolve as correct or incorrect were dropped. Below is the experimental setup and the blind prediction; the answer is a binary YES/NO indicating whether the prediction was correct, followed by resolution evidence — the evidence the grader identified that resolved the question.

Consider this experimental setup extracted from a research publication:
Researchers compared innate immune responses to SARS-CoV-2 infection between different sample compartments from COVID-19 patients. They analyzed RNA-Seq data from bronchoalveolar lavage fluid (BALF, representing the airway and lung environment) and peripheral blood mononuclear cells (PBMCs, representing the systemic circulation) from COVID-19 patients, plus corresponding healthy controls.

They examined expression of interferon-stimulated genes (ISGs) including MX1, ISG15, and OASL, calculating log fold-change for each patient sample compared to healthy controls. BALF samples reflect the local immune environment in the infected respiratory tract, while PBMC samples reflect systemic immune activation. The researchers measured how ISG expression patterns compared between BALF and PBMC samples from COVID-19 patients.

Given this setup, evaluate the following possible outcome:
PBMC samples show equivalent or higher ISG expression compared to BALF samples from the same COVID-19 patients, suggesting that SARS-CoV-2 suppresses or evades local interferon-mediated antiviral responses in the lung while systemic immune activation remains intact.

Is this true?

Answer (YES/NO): NO